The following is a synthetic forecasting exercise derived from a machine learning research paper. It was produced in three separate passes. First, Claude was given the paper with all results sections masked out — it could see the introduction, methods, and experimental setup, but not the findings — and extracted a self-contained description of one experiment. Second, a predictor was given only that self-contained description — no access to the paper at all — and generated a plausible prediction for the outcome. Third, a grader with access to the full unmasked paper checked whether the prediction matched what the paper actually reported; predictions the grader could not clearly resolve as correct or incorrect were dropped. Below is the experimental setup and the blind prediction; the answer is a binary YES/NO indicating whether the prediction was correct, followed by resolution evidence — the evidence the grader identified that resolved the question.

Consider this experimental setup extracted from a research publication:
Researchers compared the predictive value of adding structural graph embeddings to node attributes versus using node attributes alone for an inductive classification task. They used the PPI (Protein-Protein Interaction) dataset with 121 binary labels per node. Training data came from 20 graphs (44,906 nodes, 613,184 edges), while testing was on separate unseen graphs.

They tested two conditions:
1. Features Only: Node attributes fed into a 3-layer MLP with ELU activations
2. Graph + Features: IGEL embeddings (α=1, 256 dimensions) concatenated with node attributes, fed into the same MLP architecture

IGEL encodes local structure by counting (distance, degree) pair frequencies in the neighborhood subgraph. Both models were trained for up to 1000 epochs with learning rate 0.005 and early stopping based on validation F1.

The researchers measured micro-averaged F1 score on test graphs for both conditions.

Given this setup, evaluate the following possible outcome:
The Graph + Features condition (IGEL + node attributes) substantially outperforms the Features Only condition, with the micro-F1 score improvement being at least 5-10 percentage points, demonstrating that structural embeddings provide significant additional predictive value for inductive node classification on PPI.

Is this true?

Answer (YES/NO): YES